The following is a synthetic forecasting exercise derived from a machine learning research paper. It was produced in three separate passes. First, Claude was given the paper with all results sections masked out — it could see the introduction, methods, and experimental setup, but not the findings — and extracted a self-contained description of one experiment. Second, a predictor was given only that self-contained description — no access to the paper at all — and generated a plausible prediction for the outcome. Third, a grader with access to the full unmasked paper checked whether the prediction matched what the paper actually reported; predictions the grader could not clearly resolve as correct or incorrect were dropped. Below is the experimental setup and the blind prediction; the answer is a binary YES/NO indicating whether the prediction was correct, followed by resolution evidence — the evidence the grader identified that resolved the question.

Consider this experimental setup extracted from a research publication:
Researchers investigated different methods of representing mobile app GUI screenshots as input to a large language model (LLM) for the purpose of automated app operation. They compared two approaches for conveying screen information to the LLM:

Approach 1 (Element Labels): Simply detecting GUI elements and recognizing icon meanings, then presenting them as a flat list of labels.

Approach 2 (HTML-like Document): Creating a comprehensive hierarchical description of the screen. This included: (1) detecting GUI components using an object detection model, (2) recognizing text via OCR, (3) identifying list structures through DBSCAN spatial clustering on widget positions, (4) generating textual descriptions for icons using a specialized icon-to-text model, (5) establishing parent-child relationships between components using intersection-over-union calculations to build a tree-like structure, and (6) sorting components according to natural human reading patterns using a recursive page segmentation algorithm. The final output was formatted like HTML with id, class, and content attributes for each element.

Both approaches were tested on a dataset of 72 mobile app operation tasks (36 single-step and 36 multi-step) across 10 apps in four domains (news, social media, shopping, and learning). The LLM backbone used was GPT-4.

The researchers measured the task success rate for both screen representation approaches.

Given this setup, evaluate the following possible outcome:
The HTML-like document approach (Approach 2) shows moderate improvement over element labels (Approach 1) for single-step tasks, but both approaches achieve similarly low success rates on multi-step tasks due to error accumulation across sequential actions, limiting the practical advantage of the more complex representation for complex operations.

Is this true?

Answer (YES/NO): NO